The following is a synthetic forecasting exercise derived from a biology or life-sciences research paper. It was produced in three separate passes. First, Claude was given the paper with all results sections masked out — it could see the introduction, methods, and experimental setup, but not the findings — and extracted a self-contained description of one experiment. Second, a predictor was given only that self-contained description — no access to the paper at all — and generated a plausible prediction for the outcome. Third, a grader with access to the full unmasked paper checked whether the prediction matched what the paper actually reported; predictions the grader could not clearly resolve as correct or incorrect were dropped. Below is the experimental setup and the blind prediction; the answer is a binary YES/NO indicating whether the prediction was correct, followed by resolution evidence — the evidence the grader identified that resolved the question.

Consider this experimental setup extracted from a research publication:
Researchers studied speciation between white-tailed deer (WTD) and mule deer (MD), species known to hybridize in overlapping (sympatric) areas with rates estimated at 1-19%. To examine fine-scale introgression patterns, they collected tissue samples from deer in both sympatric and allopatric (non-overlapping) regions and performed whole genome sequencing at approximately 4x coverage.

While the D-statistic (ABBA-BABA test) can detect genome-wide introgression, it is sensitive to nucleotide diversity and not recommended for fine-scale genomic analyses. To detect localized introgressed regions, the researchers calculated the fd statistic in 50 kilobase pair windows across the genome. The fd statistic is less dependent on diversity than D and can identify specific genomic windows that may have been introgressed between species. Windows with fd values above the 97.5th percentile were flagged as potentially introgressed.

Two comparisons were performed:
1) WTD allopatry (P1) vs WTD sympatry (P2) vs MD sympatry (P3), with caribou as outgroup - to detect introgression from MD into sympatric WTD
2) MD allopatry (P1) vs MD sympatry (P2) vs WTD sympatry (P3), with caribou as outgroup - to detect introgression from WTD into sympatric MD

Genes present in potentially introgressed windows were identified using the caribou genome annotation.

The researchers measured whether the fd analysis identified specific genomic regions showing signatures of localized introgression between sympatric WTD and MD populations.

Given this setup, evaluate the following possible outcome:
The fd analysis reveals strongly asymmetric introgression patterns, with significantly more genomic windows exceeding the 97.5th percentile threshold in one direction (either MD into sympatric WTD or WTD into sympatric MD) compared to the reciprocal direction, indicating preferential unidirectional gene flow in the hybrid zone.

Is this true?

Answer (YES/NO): NO